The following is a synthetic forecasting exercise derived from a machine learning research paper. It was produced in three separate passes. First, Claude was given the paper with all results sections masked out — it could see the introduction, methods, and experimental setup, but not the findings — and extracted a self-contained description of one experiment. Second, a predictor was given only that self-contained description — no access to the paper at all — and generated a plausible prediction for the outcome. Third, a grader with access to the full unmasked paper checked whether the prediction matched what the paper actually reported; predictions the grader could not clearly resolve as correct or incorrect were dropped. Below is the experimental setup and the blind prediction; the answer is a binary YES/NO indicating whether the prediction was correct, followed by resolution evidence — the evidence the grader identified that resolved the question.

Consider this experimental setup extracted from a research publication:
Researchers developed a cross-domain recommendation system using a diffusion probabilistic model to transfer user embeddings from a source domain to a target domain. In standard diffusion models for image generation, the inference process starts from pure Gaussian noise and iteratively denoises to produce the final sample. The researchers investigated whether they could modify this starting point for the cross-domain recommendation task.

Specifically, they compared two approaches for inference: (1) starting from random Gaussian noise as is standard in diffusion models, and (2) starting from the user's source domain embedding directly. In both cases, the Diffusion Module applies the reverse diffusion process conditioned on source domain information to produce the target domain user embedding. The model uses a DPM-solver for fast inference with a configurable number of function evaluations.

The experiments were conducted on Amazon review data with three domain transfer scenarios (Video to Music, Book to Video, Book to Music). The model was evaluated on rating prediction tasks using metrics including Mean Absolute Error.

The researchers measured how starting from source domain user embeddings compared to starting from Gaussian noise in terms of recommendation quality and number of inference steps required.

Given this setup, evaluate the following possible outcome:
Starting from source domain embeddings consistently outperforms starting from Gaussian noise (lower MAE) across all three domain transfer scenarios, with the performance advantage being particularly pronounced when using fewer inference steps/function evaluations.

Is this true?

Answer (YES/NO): NO